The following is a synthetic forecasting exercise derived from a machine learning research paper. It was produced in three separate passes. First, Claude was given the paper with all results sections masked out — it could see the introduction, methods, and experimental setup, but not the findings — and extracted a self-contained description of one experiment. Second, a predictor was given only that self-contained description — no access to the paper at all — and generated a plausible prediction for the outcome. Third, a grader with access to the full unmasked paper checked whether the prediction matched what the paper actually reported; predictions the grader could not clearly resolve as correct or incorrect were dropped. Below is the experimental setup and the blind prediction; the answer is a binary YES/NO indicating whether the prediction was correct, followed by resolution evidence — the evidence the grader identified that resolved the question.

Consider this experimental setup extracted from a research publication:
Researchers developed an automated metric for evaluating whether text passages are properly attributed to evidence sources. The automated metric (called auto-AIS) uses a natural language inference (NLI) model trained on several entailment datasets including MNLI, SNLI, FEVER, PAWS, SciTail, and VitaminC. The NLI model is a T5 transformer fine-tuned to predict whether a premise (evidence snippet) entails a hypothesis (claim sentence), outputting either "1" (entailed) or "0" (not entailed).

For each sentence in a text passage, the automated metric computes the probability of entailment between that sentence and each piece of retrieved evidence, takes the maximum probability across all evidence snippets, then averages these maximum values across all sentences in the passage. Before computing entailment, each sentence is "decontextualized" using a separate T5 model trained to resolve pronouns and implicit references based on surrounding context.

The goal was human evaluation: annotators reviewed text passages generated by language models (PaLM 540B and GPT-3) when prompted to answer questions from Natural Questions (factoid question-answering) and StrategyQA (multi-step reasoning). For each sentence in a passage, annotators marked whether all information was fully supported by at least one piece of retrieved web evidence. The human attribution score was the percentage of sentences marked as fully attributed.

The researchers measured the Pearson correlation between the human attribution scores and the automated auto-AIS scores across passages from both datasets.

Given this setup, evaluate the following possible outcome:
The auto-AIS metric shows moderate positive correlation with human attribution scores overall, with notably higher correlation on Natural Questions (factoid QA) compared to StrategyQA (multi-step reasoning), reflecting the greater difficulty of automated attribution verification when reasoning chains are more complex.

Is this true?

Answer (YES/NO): NO